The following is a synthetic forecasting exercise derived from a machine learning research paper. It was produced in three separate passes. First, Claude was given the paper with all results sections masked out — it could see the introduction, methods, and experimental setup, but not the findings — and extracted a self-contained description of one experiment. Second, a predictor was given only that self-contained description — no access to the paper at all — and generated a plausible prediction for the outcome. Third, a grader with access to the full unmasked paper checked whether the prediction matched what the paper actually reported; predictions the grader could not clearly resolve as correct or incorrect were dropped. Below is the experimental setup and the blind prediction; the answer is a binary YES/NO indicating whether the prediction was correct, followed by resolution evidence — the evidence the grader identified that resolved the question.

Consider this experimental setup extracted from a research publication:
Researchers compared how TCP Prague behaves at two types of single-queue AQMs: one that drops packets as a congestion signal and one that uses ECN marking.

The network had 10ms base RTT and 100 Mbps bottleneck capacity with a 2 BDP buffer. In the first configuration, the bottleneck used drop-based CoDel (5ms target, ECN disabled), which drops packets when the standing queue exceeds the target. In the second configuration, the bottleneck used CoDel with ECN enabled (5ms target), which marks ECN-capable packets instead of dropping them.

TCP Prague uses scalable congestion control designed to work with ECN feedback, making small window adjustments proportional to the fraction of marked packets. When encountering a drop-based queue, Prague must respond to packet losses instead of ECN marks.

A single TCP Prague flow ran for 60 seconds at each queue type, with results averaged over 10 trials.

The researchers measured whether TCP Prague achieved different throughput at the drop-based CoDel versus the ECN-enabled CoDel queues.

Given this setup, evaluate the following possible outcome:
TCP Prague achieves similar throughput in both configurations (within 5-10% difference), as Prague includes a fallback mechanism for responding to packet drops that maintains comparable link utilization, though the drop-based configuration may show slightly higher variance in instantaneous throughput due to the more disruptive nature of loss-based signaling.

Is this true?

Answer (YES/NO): NO